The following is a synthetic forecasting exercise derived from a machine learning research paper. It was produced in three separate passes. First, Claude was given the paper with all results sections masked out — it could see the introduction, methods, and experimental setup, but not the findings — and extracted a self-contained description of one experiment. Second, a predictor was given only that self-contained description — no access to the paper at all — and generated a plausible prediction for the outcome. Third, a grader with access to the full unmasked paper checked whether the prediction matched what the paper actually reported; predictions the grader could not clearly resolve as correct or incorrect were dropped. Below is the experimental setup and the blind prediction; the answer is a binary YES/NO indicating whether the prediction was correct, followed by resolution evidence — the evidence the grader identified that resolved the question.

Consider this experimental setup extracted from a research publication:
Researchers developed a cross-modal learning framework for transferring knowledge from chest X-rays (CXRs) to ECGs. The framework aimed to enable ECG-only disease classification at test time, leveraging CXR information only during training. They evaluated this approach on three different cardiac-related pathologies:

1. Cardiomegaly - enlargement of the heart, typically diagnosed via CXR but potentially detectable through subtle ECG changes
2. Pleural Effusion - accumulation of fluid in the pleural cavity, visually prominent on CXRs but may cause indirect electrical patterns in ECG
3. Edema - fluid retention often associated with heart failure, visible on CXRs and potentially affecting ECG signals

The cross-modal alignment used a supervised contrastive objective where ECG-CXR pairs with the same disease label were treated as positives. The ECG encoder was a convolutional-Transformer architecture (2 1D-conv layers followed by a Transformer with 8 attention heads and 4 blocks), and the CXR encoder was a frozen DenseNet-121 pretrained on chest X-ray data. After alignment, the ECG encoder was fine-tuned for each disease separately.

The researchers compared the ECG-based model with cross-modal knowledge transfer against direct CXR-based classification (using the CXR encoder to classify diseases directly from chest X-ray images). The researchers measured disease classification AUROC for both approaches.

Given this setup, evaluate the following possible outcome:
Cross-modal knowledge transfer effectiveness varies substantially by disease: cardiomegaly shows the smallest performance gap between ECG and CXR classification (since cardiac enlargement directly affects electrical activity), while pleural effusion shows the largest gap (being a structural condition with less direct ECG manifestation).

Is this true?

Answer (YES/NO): YES